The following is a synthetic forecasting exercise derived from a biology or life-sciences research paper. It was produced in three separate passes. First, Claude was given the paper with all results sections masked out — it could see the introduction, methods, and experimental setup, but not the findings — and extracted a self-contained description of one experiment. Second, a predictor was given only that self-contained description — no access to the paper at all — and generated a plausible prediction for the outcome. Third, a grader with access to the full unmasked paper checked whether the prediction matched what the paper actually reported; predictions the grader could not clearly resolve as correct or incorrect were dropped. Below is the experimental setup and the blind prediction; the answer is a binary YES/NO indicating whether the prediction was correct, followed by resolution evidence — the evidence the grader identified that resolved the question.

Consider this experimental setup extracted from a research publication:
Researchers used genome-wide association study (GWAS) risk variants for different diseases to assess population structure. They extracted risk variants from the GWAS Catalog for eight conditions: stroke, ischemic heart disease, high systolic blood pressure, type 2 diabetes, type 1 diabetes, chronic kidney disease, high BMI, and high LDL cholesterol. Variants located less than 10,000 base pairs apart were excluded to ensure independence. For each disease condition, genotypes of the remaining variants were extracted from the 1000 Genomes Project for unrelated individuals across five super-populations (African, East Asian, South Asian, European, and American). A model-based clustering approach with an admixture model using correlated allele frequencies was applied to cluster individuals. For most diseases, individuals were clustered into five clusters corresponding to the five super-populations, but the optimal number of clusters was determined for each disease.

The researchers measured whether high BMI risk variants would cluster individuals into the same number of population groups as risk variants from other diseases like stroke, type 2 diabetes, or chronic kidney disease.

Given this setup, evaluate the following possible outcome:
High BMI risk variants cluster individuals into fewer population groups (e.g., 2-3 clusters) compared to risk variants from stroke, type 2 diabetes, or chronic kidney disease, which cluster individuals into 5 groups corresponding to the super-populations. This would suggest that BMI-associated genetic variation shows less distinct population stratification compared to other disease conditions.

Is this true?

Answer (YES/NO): YES